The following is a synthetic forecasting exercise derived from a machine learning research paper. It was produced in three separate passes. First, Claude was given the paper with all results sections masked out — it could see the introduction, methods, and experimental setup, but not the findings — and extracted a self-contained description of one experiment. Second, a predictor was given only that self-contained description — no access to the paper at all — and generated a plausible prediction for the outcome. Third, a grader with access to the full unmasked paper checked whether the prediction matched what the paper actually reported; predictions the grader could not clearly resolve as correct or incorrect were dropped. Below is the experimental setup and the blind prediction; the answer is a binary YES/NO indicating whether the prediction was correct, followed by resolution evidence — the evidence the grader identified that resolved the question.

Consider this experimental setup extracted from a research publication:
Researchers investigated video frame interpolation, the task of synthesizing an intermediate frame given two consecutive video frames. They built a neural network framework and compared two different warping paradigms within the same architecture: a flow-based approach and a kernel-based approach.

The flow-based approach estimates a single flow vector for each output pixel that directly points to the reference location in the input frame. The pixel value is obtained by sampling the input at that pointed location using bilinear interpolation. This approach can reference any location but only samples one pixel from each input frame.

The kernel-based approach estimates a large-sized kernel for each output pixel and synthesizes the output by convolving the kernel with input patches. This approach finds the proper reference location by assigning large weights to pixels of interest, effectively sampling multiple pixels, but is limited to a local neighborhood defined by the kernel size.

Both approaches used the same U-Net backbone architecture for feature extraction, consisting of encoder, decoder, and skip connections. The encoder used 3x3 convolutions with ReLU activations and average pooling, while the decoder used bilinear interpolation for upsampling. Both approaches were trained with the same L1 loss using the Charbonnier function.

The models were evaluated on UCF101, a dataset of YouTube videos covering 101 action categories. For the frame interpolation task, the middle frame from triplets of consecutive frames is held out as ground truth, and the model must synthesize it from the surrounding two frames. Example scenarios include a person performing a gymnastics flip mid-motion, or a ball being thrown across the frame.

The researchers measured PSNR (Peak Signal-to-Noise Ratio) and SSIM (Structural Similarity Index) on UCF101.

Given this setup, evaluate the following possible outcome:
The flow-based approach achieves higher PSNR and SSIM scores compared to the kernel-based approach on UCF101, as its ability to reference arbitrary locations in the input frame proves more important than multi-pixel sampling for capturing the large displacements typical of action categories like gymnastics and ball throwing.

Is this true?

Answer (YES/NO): NO